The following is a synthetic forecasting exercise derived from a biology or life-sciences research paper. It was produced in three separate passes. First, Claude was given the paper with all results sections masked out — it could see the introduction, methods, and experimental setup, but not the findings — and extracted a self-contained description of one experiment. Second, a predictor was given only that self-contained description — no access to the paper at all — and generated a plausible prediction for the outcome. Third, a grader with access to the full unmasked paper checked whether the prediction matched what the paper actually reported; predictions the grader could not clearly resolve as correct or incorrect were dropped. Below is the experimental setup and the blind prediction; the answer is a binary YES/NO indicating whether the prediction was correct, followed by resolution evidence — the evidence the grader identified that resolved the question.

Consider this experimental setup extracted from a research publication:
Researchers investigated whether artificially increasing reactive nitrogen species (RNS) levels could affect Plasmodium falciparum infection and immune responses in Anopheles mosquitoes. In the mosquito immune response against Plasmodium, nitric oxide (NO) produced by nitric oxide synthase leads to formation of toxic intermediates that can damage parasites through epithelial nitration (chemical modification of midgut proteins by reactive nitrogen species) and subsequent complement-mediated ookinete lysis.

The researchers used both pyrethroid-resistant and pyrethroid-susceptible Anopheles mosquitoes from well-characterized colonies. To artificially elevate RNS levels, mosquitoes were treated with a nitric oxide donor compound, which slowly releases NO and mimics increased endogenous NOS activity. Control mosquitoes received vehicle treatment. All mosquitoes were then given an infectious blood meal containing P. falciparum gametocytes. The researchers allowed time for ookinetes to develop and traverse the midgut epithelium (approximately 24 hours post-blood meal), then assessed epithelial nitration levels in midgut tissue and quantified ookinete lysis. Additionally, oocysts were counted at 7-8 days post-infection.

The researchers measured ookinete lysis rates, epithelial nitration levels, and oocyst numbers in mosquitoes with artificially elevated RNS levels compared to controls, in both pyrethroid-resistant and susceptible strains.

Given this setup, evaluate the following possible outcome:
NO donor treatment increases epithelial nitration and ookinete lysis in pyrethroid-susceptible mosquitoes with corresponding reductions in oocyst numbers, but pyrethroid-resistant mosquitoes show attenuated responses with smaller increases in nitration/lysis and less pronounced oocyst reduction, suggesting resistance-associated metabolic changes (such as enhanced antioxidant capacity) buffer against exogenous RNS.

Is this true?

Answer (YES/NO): NO